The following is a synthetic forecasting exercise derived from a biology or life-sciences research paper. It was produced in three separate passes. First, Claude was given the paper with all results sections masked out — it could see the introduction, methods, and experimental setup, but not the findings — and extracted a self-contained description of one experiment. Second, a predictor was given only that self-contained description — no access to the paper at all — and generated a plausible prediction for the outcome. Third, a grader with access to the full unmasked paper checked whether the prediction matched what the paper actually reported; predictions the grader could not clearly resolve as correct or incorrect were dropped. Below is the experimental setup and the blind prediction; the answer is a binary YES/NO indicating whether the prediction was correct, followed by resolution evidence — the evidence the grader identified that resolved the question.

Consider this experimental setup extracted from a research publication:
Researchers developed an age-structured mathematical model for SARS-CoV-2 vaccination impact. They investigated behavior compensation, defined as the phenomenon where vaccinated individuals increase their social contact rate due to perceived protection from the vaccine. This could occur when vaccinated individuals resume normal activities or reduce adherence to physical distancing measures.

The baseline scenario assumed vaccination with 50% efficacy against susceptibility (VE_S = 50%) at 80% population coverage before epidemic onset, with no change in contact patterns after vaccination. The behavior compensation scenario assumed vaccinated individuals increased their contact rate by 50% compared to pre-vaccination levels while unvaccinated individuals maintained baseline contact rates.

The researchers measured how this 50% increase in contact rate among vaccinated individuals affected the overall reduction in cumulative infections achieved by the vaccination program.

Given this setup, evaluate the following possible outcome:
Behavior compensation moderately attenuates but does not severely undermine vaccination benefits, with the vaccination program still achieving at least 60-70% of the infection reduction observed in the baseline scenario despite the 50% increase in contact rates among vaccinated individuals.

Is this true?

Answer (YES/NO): NO